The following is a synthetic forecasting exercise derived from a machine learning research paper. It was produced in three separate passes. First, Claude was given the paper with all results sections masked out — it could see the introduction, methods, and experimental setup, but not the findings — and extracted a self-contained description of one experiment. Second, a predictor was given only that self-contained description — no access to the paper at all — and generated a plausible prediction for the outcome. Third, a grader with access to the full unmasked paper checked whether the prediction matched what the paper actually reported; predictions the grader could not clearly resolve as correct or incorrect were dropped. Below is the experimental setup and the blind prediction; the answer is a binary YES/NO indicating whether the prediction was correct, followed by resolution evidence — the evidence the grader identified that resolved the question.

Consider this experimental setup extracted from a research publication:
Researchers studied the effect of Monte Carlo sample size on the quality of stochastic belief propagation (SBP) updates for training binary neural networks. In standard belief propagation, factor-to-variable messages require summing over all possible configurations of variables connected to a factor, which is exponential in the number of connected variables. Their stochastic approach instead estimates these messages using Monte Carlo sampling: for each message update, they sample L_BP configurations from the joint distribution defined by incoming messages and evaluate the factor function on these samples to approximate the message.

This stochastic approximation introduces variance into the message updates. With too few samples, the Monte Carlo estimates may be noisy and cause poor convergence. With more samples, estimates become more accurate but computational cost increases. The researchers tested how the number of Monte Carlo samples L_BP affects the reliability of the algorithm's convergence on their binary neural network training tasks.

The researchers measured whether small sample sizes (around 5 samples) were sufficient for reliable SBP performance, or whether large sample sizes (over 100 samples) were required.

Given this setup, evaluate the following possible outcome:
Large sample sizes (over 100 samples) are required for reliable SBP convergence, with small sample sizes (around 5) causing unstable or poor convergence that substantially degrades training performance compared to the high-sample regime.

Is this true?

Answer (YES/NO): NO